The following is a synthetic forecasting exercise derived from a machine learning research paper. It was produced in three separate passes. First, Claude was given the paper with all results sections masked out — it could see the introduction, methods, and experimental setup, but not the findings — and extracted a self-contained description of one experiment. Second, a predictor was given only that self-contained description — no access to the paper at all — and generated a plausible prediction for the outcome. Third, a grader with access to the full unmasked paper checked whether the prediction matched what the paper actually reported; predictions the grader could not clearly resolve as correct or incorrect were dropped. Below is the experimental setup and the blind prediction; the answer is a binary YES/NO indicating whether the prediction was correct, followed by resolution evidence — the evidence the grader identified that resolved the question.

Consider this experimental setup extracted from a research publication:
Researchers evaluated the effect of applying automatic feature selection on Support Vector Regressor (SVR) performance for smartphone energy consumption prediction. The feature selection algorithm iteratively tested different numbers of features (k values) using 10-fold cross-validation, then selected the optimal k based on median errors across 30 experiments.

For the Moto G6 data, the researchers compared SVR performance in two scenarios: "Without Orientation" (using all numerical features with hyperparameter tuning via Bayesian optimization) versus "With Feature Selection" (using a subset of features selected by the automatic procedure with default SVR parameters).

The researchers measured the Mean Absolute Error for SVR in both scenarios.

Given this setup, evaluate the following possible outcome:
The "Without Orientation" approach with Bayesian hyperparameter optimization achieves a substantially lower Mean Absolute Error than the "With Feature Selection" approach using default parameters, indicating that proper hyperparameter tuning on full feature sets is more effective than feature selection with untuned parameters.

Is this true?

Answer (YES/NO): YES